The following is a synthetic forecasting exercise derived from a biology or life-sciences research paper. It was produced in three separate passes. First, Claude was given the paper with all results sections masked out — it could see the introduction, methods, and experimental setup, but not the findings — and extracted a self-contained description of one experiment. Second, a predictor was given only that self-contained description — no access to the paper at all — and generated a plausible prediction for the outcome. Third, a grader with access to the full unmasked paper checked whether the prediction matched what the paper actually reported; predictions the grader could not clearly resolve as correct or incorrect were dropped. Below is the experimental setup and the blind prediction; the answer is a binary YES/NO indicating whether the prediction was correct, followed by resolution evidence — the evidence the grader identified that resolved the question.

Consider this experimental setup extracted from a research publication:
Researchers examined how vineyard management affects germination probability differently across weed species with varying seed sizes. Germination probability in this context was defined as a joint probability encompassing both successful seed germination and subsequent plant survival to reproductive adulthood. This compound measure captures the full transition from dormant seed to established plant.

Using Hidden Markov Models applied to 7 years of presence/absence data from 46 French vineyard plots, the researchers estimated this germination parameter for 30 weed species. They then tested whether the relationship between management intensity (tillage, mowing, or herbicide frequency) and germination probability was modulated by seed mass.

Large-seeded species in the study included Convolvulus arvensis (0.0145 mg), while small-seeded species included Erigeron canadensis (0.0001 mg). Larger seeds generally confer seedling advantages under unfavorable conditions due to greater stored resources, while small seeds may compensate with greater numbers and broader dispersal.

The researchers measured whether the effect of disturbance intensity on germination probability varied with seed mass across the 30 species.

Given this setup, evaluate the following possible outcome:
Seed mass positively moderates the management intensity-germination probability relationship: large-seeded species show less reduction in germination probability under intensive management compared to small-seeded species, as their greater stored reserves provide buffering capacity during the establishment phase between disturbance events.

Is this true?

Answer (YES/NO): NO